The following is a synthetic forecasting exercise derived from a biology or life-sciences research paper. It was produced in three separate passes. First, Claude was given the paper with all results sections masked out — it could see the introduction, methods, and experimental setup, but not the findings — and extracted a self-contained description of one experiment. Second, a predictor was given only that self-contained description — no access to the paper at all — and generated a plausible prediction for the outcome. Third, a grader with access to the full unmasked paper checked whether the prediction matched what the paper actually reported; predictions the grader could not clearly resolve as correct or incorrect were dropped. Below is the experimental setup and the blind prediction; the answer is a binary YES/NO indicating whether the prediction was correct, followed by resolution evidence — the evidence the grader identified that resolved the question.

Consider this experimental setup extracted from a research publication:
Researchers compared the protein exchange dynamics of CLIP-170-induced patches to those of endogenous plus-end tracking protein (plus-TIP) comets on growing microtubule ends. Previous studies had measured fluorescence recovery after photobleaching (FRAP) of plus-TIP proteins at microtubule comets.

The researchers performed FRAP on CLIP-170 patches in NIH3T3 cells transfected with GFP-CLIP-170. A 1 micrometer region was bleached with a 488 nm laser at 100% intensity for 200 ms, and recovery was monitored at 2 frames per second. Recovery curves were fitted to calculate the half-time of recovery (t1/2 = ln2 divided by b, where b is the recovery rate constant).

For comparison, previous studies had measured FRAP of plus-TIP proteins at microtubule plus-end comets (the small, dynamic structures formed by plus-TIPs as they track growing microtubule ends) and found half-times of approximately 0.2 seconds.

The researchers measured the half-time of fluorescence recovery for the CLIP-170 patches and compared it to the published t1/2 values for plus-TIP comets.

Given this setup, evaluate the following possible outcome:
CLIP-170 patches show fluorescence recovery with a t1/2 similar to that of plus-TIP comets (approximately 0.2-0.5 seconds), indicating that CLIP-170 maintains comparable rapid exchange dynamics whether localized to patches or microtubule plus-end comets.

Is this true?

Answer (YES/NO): NO